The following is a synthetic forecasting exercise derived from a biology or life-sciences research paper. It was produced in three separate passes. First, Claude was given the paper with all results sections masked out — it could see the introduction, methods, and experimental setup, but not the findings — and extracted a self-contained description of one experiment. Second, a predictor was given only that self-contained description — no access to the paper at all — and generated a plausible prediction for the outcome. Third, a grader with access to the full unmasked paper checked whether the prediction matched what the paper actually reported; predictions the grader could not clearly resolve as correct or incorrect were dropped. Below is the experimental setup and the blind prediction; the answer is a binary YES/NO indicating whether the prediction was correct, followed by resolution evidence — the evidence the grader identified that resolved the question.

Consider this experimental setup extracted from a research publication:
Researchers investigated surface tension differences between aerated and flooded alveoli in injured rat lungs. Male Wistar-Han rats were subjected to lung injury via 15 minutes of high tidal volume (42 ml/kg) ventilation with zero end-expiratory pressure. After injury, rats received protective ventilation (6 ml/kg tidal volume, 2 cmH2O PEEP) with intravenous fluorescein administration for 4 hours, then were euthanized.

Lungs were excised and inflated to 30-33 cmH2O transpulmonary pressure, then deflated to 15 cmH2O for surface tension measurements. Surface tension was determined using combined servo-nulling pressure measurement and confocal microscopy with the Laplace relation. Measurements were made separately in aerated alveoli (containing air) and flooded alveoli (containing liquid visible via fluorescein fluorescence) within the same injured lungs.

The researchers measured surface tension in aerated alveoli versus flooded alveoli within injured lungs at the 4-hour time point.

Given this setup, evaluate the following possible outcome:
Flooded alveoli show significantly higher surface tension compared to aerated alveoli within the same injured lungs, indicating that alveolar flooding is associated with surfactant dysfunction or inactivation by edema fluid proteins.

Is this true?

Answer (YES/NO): NO